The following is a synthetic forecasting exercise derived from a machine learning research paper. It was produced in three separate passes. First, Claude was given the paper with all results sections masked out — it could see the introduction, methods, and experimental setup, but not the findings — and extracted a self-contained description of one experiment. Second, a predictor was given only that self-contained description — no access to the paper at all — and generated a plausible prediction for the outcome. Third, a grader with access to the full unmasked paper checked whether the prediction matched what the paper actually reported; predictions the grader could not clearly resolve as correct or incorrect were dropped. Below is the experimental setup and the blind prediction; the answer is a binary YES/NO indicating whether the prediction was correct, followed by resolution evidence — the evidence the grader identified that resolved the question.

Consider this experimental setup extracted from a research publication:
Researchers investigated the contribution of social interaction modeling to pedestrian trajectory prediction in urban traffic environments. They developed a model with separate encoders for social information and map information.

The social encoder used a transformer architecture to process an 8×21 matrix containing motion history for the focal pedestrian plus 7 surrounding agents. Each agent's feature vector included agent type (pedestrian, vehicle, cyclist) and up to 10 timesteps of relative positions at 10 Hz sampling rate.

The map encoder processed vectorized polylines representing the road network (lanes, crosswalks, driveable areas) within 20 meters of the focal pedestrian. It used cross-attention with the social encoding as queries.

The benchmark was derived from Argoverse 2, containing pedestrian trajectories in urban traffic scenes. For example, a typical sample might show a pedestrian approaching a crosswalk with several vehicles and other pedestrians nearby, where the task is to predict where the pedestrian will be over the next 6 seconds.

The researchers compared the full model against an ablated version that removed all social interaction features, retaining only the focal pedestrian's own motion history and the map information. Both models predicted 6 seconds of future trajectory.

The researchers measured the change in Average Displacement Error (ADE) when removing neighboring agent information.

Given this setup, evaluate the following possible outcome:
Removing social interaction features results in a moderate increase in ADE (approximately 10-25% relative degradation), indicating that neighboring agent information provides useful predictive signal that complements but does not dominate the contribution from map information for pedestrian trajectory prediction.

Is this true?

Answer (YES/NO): NO